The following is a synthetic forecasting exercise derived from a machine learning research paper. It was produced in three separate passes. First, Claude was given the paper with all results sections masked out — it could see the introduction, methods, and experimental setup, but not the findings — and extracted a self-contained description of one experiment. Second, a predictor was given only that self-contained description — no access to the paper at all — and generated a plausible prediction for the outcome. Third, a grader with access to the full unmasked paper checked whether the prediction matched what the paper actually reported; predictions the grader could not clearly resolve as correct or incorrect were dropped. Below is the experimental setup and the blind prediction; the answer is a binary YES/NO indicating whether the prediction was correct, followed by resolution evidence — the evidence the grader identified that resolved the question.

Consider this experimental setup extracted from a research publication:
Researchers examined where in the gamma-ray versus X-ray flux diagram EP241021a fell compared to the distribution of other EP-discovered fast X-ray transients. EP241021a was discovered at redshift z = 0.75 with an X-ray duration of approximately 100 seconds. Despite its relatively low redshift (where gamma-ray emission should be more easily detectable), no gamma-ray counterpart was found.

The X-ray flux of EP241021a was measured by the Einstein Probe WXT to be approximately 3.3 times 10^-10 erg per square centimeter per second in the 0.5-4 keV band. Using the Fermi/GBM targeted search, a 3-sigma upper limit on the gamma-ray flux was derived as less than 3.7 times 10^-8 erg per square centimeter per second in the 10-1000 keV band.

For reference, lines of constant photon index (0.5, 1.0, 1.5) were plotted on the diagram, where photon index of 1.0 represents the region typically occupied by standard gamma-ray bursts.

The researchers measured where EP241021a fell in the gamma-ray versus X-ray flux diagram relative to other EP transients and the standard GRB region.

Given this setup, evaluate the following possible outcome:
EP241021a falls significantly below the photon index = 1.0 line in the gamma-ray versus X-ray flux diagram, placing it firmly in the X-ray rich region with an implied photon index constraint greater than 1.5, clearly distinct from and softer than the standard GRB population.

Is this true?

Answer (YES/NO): NO